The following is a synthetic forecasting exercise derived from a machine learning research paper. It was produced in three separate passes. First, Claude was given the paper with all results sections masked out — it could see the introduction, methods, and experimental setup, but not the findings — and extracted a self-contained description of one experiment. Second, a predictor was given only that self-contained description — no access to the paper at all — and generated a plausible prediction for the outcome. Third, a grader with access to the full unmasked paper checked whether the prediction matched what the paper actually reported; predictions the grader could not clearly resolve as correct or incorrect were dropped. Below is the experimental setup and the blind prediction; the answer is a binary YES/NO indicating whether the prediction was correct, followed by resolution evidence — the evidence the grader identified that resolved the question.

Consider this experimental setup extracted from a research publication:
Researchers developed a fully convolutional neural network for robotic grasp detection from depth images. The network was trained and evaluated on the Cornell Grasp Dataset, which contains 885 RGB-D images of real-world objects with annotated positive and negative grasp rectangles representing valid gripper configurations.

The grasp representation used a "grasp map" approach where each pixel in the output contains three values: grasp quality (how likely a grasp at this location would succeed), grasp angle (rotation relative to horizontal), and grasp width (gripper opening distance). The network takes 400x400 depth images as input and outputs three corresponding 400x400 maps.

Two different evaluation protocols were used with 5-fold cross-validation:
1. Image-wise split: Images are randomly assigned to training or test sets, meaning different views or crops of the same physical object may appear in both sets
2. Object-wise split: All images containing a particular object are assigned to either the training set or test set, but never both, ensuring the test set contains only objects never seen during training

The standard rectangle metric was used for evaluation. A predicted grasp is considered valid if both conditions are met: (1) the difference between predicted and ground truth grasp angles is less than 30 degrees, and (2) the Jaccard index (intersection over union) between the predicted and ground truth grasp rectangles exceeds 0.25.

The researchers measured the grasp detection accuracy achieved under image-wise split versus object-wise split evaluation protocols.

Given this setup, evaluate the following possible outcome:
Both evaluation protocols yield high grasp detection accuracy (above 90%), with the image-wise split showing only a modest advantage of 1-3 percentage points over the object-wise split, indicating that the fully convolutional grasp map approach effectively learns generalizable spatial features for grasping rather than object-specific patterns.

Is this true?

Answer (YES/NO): NO